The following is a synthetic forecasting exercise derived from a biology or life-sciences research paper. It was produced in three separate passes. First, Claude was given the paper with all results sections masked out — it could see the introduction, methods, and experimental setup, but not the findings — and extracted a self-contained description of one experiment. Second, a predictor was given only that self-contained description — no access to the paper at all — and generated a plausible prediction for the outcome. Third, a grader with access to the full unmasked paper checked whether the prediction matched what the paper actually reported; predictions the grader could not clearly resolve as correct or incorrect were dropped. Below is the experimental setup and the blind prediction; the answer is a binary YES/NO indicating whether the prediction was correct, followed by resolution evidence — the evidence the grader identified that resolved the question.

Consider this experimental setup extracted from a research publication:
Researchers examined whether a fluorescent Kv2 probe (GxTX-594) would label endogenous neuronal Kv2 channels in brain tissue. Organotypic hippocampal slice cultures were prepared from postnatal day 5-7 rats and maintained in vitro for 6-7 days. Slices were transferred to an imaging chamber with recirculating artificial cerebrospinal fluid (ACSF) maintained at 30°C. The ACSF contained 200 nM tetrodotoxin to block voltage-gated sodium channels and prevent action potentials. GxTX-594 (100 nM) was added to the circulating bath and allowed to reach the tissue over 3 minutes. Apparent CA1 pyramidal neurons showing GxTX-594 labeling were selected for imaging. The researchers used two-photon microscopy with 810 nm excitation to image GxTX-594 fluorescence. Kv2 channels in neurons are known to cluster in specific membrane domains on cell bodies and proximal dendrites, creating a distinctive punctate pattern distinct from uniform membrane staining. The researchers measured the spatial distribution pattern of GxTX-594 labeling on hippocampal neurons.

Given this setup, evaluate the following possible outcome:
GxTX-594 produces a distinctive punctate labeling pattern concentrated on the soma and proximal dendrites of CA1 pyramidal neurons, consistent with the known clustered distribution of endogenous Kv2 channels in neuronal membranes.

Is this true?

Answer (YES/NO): YES